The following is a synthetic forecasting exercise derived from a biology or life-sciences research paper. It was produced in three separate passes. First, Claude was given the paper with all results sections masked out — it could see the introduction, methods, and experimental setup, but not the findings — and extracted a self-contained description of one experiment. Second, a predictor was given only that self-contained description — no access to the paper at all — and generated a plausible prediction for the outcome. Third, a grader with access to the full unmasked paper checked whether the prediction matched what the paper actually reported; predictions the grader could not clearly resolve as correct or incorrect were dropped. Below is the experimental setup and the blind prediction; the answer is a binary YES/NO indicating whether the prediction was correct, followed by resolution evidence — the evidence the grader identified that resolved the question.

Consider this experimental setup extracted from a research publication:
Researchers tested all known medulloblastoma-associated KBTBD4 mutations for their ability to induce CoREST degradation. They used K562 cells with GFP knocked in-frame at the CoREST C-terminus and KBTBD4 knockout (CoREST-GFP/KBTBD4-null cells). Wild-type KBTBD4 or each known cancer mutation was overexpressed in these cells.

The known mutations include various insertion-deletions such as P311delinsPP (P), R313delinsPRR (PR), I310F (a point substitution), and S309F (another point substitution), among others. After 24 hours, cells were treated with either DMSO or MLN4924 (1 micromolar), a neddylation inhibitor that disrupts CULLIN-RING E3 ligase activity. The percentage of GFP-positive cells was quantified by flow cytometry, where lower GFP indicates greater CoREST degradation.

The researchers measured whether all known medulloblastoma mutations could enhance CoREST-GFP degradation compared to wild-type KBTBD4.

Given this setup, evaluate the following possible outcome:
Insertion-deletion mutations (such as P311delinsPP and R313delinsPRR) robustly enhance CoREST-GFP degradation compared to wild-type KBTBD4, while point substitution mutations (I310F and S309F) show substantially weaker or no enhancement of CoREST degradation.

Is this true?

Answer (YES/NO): NO